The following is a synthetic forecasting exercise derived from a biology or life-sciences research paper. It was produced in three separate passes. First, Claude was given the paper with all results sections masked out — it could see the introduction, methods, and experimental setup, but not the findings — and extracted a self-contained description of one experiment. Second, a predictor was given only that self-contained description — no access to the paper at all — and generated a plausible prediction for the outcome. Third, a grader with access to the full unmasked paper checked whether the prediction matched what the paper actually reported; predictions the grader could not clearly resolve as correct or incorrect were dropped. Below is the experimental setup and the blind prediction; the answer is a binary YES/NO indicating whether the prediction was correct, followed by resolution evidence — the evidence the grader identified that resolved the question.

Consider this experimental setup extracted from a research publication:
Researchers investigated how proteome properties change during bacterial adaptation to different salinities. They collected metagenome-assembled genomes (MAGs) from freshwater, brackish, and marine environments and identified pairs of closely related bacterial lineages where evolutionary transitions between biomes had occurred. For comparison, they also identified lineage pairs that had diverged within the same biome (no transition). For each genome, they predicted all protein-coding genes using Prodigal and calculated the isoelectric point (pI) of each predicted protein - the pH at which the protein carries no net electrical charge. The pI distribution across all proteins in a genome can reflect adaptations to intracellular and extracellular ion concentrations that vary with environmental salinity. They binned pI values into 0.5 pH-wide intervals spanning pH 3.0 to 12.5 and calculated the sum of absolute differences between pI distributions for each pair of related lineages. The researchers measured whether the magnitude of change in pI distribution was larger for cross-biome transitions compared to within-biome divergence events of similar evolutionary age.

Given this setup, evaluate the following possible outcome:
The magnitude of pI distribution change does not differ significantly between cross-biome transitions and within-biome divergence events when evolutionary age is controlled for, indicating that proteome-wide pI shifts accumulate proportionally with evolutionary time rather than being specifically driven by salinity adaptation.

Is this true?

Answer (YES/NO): NO